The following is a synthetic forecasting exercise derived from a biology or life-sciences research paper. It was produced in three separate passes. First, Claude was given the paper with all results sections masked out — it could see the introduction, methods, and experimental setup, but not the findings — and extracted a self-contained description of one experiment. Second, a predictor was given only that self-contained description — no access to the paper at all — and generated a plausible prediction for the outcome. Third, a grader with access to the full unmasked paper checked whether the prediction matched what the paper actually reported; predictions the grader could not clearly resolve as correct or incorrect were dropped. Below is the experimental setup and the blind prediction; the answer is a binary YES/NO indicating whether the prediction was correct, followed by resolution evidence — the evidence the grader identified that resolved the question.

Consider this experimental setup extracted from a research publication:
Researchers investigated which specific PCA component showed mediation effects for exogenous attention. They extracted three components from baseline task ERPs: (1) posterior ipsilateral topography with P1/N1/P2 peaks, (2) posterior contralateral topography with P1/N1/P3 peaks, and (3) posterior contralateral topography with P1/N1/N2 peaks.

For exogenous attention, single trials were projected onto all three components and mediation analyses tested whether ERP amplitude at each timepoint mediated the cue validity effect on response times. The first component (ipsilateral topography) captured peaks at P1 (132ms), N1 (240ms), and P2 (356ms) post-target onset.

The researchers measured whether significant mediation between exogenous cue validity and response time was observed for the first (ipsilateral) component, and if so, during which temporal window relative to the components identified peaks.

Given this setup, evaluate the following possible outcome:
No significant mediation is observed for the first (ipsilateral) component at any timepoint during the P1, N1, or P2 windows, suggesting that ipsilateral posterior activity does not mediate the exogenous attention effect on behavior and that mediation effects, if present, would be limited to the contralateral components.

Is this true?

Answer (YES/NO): NO